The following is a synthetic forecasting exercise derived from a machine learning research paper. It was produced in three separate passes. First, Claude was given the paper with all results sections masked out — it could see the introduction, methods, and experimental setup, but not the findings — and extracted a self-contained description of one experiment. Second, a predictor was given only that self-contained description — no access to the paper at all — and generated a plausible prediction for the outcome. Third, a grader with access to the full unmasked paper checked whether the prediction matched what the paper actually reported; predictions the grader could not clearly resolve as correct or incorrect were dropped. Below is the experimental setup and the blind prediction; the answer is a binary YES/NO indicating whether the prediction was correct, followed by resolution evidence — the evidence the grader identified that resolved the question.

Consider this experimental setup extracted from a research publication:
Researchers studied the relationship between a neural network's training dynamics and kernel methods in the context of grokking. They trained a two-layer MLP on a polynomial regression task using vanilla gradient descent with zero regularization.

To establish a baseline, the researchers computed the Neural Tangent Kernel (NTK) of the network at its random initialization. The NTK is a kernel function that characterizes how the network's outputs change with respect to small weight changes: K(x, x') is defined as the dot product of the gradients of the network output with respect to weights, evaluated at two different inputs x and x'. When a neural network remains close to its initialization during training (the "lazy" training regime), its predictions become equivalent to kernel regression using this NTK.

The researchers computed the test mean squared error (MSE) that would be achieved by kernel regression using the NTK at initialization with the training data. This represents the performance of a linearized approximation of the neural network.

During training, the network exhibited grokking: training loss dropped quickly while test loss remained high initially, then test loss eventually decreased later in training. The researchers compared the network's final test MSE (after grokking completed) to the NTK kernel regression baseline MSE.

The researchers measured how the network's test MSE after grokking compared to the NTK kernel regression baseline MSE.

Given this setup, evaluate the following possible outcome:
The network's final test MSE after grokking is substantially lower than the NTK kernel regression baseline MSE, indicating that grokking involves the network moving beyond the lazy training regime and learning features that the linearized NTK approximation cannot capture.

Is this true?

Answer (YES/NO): YES